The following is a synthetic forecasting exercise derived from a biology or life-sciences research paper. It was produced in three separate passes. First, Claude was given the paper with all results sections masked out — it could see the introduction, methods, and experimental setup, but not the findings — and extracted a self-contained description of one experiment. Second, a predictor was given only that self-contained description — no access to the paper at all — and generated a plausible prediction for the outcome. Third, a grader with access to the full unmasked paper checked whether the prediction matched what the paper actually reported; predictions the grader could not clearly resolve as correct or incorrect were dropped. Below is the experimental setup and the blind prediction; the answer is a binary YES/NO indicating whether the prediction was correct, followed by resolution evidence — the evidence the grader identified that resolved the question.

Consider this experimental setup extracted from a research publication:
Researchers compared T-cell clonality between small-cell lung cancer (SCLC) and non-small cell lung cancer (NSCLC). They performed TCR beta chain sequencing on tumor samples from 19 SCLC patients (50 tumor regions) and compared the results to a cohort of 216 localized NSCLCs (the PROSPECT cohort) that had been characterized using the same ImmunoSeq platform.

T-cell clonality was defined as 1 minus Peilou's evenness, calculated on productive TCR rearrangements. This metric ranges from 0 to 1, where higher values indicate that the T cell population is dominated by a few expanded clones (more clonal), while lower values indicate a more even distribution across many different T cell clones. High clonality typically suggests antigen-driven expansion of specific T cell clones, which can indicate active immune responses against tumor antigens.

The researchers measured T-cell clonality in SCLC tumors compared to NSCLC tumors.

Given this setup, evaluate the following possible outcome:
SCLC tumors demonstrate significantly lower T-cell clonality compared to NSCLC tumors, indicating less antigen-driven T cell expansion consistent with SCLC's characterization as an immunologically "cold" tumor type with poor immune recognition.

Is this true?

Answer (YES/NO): YES